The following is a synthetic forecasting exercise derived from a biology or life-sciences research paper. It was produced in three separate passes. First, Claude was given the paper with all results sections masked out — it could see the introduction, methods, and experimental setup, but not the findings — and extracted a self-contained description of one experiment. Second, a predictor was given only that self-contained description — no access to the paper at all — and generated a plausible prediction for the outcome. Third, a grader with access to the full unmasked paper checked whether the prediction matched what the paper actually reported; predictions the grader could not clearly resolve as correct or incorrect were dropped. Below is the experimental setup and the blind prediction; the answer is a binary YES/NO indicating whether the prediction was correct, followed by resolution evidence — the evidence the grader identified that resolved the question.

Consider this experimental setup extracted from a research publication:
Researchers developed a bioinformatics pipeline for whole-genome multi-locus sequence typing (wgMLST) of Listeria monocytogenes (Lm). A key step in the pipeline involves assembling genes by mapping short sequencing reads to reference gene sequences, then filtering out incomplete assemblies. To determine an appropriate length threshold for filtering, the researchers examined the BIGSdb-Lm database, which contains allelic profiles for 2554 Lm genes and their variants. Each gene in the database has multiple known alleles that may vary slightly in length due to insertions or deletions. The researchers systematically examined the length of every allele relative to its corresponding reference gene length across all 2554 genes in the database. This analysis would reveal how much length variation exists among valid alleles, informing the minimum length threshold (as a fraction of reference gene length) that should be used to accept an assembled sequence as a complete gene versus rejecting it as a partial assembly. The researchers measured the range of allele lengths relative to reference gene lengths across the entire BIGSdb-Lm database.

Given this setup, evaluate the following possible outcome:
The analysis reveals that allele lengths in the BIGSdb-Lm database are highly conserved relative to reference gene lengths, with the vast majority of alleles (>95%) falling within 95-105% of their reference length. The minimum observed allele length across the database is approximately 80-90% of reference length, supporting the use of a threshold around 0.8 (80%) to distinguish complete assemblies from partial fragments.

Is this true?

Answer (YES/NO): NO